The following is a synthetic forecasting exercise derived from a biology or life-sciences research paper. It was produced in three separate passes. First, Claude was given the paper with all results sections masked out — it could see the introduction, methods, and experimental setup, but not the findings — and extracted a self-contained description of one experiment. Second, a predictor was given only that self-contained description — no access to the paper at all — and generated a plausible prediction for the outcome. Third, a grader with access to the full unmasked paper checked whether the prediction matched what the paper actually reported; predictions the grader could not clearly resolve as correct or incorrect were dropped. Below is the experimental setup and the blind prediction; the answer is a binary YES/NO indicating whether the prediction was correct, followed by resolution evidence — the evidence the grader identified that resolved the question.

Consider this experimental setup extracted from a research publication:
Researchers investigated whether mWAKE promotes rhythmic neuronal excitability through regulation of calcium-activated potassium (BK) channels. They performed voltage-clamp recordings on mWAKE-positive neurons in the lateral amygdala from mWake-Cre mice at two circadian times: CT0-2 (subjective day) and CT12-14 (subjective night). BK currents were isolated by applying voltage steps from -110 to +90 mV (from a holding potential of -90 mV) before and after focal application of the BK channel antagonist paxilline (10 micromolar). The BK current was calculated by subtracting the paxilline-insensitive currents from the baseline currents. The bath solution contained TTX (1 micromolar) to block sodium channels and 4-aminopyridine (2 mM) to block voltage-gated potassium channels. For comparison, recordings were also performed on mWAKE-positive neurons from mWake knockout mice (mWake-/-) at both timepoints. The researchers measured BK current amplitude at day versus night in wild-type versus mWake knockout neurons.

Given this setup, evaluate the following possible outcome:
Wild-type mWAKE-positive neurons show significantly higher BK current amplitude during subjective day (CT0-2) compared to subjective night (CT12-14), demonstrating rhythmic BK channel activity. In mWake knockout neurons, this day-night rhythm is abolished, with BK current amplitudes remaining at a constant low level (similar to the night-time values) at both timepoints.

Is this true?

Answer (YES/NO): NO